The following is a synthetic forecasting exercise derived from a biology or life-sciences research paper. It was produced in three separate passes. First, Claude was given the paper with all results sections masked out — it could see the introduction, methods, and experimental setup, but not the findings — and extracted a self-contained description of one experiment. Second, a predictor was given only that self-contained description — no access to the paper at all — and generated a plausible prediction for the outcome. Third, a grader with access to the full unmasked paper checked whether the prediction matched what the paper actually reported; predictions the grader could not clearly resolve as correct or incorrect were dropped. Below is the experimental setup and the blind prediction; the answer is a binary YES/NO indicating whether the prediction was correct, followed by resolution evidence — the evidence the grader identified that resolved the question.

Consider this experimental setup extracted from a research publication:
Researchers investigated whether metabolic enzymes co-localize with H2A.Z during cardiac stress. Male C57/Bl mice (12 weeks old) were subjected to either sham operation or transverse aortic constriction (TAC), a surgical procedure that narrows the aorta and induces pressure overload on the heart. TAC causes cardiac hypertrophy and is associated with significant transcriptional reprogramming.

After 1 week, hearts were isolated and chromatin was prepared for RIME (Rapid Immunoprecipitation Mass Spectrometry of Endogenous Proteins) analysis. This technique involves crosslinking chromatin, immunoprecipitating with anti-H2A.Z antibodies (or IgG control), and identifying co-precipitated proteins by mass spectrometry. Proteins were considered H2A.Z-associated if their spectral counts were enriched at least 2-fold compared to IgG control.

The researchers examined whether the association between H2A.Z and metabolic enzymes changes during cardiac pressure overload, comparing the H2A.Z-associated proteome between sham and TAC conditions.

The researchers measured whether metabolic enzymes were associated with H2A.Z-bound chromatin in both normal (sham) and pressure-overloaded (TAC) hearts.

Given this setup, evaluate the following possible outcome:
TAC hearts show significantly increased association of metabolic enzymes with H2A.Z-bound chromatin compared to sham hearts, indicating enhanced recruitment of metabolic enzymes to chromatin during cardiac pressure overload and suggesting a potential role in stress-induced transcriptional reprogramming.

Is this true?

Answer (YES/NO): NO